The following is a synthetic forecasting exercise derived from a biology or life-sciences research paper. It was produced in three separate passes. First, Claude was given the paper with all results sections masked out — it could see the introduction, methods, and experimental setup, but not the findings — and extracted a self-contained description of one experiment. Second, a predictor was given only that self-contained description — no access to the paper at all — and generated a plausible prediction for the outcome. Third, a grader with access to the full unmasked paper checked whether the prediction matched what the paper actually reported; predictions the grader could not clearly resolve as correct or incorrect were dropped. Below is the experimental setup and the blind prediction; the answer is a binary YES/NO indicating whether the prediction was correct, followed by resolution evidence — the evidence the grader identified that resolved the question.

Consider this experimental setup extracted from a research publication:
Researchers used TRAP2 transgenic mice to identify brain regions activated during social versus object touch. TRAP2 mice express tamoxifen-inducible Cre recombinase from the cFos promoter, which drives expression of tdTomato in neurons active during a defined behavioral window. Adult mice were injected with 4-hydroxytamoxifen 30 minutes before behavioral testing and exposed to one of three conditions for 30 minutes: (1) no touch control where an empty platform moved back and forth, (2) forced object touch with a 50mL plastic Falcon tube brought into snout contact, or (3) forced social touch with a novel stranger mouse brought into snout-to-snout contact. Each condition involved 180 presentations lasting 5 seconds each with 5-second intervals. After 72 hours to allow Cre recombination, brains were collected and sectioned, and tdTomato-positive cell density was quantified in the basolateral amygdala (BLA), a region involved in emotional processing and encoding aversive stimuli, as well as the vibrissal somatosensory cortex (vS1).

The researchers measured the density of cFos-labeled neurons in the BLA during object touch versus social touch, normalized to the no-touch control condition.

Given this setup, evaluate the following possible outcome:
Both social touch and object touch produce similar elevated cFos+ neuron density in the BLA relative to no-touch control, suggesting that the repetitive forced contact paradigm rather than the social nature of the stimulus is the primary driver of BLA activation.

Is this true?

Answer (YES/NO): NO